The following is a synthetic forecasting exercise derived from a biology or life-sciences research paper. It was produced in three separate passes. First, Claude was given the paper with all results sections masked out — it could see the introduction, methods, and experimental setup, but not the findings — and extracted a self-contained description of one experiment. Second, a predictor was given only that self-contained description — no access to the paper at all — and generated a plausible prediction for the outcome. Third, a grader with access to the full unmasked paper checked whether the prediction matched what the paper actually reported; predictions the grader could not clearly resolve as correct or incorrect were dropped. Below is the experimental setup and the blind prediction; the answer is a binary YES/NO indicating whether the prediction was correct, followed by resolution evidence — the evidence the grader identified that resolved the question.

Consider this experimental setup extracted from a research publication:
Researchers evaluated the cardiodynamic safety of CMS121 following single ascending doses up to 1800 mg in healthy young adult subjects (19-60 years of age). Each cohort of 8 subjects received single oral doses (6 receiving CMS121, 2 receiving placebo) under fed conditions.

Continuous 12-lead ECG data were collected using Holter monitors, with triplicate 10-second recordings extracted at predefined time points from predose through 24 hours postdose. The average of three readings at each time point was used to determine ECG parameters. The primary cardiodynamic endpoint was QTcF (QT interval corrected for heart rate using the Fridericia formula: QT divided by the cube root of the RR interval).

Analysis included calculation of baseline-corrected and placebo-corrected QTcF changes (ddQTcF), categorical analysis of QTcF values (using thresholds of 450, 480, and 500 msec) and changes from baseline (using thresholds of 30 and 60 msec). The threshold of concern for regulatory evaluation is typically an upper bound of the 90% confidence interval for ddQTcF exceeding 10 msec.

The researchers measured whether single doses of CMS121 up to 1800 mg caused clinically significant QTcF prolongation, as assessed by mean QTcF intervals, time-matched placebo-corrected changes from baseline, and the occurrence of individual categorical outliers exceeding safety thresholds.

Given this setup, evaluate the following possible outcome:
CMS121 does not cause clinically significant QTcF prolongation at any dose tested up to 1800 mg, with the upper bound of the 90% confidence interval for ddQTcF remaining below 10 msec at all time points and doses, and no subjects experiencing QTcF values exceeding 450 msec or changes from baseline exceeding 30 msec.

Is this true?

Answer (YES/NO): NO